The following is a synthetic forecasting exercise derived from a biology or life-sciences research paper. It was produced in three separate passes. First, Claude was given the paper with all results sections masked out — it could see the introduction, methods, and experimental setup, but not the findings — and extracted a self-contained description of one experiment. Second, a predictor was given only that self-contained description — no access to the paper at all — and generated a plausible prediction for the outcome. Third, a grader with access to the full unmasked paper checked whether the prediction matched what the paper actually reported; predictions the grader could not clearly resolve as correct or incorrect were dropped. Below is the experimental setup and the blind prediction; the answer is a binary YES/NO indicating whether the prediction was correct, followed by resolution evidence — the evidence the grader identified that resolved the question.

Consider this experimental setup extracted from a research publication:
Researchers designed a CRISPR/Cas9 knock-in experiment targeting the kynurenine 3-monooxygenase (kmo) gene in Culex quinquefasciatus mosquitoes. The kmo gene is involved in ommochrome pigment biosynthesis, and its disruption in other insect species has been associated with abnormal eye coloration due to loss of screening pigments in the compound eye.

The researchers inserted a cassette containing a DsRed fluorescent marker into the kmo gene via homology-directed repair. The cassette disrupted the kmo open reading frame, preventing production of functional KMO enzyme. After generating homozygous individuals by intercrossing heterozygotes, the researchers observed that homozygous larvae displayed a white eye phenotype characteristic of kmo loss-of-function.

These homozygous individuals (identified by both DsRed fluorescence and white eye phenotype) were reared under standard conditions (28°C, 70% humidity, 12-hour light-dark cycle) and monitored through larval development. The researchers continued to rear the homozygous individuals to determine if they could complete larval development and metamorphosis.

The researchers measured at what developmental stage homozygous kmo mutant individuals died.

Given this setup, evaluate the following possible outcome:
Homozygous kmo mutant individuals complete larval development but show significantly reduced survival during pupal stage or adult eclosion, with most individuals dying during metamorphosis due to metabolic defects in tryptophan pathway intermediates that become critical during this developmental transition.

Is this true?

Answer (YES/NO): NO